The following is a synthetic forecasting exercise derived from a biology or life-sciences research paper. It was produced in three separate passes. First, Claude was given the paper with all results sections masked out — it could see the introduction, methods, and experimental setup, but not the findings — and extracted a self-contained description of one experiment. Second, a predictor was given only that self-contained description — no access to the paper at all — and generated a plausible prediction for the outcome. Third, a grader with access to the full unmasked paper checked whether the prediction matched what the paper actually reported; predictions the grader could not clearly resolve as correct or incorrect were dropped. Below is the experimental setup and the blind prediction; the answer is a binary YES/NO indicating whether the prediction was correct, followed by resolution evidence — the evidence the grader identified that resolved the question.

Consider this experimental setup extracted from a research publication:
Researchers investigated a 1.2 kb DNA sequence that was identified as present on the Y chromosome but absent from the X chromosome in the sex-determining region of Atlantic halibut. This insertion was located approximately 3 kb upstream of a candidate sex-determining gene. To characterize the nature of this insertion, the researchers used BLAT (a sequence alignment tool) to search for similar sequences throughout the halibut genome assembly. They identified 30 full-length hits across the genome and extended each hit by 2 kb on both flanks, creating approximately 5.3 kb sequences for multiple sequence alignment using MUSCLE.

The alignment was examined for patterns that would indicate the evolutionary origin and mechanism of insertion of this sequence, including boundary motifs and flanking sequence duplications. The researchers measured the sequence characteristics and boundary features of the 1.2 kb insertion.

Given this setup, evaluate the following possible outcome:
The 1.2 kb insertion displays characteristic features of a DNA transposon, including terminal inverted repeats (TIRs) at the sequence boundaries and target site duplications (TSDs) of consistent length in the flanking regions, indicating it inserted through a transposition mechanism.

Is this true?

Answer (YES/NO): NO